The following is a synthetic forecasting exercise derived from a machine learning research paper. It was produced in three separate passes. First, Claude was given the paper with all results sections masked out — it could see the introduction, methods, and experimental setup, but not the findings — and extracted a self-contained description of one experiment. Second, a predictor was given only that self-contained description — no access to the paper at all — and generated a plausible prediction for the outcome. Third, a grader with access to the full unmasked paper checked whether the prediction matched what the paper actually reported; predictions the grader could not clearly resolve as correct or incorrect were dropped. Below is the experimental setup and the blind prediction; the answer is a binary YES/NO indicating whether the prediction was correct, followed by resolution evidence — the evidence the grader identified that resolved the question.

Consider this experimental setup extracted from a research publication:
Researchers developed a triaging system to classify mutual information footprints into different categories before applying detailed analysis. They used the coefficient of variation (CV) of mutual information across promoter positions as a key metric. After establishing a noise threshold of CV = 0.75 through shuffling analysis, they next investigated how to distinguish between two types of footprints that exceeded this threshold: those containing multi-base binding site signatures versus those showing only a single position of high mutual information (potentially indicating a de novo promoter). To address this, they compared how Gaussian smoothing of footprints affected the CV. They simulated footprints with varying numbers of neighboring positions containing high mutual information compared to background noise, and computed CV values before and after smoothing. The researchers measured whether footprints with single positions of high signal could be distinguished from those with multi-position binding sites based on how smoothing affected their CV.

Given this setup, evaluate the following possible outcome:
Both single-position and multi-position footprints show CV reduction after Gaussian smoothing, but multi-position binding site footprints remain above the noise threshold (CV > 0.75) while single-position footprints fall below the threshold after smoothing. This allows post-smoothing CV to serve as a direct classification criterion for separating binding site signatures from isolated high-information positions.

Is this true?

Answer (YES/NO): NO